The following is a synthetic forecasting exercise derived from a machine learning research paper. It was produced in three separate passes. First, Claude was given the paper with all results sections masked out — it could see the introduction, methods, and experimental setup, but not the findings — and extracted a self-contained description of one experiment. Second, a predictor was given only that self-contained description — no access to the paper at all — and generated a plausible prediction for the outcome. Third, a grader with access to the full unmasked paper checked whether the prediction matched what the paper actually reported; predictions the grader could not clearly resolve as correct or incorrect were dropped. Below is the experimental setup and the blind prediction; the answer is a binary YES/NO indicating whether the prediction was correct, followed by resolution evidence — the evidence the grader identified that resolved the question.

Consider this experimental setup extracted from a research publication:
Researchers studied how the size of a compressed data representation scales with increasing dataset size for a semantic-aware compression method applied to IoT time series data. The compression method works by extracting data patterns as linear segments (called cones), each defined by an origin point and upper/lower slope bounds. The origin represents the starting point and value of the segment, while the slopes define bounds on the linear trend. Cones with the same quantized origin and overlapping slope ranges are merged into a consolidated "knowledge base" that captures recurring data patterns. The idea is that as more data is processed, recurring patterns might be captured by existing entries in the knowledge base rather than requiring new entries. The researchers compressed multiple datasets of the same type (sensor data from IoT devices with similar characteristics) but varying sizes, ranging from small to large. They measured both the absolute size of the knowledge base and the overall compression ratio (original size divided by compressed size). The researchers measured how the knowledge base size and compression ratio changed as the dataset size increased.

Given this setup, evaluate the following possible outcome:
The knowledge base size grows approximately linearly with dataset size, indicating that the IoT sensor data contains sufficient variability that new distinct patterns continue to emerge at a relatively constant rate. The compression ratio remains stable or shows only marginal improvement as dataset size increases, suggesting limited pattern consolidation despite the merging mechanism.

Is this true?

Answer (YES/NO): NO